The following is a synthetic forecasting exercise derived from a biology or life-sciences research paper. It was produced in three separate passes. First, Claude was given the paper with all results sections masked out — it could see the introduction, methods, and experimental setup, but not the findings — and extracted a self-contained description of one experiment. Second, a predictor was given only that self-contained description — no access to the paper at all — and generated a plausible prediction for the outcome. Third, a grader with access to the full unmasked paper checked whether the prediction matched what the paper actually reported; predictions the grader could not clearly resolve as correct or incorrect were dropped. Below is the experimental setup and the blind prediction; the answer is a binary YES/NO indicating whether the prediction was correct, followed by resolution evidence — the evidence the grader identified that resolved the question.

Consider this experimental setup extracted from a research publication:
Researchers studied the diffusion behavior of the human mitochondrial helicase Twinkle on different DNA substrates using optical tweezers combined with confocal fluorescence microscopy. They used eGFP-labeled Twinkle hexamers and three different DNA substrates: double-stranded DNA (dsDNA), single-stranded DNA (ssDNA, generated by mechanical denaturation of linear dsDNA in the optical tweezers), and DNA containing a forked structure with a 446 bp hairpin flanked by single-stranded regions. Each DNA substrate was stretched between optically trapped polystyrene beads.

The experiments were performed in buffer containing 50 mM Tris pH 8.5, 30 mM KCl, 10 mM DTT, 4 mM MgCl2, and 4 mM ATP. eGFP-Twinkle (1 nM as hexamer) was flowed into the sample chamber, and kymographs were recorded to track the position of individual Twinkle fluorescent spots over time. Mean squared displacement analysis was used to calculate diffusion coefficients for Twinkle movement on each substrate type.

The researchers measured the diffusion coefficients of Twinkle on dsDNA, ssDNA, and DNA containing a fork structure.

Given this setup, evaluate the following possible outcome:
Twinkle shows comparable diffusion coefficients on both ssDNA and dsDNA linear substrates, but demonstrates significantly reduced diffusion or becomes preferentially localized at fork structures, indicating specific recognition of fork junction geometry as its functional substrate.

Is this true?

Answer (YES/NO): NO